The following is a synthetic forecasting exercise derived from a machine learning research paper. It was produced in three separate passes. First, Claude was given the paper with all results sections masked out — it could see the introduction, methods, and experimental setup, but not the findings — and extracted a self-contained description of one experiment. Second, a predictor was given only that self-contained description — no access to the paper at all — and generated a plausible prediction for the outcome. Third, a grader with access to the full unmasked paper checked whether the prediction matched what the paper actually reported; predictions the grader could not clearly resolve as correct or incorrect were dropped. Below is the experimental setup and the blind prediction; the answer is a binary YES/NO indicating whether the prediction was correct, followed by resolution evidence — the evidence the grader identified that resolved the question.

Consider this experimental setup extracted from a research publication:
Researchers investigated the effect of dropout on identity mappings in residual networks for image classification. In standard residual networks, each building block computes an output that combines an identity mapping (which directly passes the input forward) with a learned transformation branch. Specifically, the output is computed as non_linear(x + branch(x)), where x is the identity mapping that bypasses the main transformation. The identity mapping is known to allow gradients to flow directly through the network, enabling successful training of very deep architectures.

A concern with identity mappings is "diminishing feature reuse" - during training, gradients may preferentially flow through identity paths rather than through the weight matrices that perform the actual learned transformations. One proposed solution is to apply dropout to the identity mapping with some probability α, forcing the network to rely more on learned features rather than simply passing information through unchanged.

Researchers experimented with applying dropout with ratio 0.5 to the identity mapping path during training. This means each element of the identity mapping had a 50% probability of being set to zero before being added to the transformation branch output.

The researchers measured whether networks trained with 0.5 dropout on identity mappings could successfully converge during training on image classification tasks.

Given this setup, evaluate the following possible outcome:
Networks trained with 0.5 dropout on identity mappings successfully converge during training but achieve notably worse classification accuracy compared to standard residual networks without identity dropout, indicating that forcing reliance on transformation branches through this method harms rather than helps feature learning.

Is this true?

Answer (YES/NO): NO